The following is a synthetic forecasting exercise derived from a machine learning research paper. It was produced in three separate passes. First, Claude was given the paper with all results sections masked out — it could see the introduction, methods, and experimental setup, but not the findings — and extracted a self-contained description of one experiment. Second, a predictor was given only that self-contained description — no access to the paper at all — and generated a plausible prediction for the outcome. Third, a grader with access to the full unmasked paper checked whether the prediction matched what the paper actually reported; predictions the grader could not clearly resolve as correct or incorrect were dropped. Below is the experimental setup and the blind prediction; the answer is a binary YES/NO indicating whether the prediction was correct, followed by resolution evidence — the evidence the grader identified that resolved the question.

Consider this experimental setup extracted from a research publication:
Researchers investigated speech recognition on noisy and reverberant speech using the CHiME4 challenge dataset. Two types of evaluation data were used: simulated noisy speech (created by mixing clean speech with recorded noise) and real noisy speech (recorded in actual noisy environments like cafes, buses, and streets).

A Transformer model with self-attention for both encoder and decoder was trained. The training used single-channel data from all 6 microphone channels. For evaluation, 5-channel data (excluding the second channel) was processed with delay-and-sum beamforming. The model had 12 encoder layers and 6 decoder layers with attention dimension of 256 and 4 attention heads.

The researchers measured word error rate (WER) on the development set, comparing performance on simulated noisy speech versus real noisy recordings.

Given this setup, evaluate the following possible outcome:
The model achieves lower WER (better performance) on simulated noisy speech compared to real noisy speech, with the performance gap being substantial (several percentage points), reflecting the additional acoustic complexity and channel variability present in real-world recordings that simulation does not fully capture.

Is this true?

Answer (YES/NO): NO